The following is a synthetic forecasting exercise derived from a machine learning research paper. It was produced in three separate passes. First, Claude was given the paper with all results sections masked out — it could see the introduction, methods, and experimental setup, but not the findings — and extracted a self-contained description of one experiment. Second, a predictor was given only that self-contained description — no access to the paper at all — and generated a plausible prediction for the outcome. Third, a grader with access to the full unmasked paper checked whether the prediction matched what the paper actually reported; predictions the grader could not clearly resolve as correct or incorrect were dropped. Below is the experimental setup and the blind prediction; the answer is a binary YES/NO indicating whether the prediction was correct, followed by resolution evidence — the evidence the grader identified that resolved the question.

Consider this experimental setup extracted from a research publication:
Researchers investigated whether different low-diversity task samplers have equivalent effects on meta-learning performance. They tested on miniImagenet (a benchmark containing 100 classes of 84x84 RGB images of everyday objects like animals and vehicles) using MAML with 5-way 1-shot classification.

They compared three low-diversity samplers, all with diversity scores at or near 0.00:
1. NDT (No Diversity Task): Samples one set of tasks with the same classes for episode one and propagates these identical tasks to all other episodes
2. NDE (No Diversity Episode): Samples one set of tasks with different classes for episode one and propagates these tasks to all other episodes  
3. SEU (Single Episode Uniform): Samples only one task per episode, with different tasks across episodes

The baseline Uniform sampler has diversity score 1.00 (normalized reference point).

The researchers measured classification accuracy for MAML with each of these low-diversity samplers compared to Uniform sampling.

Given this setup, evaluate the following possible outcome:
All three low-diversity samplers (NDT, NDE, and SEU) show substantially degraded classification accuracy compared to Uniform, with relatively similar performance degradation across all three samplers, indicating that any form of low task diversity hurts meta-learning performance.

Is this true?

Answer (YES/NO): NO